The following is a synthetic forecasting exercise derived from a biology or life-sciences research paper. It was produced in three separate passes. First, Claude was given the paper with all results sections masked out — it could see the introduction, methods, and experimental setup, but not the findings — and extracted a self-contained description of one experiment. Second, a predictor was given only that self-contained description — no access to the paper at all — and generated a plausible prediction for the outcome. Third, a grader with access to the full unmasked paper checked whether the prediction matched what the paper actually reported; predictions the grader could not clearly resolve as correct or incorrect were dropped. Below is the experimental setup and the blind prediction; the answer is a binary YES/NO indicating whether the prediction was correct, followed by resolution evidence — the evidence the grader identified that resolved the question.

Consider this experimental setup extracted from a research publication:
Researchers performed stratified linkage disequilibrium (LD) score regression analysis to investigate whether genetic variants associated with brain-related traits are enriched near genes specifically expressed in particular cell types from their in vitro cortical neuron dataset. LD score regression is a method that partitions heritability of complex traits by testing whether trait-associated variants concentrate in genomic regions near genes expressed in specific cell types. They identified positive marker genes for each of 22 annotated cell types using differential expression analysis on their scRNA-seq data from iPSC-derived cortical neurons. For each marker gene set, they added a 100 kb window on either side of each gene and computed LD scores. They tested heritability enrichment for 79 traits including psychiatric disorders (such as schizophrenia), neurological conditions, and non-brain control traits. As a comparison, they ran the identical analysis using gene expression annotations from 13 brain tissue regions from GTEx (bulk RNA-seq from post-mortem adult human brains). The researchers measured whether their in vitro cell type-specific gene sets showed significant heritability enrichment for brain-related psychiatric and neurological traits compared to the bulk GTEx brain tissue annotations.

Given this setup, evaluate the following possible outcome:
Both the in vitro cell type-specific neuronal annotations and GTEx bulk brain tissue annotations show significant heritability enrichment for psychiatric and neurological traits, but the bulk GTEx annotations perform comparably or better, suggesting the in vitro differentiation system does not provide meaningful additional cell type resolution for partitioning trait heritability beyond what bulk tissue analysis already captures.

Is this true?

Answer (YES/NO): NO